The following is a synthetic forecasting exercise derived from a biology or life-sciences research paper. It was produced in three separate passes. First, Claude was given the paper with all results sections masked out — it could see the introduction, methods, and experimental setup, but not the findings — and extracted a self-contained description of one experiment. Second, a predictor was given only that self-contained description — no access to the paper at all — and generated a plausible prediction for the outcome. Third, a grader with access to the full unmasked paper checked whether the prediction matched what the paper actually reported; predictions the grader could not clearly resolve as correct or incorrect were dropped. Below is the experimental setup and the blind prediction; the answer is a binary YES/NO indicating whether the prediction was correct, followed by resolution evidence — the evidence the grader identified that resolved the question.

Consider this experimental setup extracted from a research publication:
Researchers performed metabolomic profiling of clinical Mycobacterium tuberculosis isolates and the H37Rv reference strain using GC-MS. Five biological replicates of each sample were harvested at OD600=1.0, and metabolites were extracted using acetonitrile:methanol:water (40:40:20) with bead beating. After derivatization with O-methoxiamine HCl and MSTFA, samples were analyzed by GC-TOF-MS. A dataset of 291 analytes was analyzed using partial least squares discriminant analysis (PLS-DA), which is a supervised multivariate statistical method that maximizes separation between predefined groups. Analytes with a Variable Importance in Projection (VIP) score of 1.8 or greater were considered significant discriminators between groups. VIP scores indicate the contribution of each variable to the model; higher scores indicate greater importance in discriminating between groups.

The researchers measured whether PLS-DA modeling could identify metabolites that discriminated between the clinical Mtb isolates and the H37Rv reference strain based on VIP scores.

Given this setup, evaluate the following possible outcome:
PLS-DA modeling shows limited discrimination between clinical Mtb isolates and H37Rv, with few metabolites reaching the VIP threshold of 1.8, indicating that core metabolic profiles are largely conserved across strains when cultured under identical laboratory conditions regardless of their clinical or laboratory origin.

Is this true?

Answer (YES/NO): NO